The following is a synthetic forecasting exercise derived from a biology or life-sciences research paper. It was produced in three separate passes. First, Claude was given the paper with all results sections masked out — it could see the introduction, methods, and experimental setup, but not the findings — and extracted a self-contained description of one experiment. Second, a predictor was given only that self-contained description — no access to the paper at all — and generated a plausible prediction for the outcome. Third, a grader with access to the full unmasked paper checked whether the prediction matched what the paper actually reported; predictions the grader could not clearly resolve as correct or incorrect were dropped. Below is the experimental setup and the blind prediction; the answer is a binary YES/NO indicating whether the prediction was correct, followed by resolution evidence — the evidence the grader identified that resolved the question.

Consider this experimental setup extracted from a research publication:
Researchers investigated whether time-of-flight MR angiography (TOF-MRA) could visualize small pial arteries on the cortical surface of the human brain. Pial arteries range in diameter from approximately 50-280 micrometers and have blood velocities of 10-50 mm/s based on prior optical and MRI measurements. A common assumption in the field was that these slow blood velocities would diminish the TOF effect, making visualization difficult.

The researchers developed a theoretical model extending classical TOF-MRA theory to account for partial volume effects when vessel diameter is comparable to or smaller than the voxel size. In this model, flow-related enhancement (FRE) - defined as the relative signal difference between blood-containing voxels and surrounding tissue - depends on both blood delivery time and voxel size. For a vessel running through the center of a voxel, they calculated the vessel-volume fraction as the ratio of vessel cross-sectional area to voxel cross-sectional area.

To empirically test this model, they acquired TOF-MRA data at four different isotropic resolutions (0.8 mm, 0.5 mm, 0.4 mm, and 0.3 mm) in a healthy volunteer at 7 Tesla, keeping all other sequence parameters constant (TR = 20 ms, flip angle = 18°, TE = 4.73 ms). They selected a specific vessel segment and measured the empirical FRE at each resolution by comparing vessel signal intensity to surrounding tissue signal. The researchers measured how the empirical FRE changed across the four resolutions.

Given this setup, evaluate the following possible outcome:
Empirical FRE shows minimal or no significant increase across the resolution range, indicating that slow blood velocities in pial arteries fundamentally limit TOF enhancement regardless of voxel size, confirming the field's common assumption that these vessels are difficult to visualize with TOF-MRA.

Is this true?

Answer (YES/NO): NO